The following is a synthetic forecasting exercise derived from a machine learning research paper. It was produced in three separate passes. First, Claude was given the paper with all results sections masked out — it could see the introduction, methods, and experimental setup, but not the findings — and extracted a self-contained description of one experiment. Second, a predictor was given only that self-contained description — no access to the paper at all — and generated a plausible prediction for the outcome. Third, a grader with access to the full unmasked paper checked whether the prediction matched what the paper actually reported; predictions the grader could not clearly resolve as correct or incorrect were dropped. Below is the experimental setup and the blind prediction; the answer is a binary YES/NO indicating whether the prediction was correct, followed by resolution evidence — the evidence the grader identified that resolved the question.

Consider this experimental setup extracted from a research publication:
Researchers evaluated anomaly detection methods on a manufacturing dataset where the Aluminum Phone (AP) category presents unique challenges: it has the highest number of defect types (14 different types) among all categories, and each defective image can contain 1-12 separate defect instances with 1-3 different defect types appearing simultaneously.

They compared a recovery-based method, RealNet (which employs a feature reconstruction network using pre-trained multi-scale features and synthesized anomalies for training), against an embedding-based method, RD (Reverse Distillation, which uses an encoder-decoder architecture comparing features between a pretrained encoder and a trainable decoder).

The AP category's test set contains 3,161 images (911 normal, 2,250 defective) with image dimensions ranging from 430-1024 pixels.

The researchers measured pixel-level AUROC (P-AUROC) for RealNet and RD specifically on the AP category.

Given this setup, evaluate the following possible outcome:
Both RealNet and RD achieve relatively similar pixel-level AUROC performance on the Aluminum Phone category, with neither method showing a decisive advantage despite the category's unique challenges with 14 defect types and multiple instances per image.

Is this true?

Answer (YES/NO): NO